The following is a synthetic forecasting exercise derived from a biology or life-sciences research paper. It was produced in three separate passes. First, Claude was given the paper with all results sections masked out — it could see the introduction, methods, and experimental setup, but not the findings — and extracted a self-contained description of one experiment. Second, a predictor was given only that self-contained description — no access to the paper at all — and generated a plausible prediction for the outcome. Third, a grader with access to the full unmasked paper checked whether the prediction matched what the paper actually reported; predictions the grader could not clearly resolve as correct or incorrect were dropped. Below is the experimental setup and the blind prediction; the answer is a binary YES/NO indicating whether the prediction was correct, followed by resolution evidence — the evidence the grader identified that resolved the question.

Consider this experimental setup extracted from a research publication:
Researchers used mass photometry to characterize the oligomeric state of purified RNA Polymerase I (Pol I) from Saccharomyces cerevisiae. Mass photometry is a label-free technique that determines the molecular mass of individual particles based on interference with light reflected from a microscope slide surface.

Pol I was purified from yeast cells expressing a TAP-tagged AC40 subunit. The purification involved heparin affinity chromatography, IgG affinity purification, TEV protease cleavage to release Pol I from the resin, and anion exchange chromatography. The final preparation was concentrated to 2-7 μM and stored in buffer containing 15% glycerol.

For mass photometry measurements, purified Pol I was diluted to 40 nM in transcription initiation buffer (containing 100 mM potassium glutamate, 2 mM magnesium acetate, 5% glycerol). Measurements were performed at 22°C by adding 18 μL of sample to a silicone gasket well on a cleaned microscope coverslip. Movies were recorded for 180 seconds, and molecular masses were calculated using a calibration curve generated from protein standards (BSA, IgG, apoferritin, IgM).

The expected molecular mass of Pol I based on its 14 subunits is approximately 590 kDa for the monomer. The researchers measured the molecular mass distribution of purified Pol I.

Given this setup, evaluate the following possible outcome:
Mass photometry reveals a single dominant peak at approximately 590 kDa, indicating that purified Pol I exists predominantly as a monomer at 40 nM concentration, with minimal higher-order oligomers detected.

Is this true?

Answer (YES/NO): NO